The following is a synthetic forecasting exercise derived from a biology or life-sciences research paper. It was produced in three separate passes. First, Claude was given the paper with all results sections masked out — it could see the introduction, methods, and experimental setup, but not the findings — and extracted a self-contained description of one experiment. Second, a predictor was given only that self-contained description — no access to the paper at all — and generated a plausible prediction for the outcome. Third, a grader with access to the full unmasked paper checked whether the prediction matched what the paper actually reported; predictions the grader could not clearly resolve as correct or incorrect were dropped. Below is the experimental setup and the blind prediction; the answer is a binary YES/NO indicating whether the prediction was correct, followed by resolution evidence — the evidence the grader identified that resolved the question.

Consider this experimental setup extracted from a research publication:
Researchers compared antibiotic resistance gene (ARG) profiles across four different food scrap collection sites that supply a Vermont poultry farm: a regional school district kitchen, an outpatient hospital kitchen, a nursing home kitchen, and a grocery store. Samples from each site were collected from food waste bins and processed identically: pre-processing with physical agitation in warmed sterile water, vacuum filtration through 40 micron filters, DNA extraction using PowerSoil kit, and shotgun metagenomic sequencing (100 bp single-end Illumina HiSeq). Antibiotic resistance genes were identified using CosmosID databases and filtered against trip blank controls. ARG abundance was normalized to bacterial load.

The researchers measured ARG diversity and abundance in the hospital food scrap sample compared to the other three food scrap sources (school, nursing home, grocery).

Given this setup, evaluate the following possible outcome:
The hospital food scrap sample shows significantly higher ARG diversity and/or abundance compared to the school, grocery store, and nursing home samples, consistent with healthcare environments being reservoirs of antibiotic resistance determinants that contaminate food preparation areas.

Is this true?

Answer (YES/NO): NO